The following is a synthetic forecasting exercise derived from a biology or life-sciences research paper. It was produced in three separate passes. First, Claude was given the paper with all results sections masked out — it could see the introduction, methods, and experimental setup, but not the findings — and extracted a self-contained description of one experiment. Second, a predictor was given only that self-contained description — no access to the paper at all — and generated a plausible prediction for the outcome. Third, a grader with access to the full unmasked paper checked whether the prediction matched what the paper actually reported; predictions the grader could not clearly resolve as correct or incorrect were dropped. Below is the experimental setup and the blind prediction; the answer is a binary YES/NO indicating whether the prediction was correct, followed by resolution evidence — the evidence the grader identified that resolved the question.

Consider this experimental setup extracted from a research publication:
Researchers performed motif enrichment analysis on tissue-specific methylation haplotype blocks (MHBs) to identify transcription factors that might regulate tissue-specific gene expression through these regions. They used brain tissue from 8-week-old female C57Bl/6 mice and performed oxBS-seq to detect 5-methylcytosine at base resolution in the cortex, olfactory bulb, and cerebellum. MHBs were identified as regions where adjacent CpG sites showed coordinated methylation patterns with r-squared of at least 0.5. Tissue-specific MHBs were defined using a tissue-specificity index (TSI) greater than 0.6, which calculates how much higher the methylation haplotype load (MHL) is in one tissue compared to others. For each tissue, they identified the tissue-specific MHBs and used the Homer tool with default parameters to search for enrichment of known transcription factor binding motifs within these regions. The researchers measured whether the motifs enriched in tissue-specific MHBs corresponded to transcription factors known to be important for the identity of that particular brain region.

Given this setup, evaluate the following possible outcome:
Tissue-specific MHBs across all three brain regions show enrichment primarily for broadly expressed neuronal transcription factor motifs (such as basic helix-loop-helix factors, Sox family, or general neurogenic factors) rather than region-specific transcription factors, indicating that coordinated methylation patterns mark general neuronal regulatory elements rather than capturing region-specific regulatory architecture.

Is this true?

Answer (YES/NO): YES